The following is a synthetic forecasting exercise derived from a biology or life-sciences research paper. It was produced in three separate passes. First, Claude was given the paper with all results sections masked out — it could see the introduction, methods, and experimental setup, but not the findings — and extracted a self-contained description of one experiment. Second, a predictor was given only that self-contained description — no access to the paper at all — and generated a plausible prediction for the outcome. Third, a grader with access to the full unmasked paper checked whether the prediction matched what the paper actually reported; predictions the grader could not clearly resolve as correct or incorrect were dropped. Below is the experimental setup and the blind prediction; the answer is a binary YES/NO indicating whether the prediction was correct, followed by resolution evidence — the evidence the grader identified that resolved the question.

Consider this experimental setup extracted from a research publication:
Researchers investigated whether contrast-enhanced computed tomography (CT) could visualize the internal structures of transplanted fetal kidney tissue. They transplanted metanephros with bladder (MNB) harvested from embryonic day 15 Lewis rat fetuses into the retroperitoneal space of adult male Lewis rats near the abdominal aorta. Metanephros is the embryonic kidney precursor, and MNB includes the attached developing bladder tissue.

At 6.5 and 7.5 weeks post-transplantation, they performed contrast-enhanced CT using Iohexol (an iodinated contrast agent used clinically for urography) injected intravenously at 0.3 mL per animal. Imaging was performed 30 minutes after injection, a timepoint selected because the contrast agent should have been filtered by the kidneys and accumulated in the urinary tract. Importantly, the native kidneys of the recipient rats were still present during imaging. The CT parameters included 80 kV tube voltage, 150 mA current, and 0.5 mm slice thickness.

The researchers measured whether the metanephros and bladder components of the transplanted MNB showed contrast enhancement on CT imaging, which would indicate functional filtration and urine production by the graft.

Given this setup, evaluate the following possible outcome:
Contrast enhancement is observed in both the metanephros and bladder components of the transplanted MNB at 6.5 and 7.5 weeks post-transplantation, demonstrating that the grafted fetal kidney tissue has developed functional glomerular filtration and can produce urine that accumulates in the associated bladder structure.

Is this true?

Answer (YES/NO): NO